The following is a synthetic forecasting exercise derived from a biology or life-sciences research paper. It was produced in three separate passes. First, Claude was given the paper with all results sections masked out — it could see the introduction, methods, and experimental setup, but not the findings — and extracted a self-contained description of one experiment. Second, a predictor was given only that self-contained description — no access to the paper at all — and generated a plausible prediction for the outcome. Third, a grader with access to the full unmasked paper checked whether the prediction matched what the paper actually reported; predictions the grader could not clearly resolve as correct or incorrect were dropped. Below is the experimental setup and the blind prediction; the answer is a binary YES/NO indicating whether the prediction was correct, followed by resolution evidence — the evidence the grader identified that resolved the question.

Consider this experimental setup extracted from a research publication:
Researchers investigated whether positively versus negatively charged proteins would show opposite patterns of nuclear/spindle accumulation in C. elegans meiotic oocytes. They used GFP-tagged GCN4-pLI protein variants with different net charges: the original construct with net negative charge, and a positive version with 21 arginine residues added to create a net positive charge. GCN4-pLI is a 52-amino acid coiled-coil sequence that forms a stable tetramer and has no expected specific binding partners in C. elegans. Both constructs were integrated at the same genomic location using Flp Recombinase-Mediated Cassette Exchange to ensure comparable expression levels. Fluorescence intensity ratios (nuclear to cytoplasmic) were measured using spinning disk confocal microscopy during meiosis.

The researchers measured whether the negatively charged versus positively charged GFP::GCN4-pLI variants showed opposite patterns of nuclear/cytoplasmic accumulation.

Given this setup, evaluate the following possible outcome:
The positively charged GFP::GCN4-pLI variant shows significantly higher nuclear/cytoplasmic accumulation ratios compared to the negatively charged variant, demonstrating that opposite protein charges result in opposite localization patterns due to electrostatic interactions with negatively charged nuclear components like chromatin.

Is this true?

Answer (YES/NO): NO